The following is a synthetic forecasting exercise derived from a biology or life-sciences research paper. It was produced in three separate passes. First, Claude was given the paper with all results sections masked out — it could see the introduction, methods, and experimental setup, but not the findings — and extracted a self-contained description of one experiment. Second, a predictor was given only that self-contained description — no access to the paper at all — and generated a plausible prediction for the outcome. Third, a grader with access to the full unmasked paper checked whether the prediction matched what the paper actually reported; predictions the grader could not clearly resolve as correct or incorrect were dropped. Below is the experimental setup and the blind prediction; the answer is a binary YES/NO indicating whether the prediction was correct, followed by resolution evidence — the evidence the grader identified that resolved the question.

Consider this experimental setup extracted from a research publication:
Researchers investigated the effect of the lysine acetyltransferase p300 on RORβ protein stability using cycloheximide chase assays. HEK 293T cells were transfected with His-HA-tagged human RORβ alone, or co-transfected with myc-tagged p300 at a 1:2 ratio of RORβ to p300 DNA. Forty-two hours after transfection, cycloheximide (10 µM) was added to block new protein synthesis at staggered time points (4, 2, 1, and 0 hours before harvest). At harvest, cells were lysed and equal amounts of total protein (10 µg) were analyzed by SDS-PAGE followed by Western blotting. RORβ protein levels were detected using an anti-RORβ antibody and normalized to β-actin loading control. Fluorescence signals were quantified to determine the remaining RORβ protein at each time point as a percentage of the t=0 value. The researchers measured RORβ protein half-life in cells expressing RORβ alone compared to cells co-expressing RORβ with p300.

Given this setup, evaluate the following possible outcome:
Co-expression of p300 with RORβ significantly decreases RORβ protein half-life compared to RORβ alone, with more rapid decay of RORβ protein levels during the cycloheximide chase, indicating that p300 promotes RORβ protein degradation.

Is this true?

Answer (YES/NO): NO